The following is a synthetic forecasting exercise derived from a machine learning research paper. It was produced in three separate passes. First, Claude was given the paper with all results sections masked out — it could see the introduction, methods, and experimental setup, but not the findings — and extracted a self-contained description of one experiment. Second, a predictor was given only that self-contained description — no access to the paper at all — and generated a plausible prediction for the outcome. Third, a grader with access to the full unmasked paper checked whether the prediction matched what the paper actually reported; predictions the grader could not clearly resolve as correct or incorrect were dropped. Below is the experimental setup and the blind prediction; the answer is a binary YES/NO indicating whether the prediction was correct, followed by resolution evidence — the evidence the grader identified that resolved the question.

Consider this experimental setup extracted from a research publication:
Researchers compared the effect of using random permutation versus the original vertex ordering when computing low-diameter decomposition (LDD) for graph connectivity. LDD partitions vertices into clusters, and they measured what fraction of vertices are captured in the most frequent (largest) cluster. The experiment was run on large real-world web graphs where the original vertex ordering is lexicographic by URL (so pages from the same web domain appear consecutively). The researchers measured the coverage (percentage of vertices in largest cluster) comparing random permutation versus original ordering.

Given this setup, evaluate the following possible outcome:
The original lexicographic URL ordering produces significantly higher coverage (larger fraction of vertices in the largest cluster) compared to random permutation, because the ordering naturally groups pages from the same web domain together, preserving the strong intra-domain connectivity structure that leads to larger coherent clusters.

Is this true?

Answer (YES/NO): NO